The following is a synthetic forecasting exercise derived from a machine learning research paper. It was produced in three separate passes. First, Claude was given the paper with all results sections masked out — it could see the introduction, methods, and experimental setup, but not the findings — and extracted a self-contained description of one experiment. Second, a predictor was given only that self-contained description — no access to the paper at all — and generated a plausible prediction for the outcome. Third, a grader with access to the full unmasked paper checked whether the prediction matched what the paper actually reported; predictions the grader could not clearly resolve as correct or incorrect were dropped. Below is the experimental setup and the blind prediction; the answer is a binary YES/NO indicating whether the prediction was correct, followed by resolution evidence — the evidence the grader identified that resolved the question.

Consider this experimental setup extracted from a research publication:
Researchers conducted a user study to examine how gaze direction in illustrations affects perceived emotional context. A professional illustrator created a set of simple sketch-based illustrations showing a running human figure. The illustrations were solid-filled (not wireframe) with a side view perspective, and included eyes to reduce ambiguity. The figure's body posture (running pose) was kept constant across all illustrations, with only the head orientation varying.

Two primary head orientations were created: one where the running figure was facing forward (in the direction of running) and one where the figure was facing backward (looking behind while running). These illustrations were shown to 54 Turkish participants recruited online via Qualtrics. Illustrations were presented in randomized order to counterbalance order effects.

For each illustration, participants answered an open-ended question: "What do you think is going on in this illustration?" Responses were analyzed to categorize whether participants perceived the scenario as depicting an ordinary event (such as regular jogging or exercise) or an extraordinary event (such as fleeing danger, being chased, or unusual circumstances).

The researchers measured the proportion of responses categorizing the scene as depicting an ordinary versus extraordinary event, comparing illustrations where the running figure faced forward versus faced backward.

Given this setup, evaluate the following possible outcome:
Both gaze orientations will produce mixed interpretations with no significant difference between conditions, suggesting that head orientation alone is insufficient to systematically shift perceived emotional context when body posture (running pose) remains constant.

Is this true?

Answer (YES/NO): NO